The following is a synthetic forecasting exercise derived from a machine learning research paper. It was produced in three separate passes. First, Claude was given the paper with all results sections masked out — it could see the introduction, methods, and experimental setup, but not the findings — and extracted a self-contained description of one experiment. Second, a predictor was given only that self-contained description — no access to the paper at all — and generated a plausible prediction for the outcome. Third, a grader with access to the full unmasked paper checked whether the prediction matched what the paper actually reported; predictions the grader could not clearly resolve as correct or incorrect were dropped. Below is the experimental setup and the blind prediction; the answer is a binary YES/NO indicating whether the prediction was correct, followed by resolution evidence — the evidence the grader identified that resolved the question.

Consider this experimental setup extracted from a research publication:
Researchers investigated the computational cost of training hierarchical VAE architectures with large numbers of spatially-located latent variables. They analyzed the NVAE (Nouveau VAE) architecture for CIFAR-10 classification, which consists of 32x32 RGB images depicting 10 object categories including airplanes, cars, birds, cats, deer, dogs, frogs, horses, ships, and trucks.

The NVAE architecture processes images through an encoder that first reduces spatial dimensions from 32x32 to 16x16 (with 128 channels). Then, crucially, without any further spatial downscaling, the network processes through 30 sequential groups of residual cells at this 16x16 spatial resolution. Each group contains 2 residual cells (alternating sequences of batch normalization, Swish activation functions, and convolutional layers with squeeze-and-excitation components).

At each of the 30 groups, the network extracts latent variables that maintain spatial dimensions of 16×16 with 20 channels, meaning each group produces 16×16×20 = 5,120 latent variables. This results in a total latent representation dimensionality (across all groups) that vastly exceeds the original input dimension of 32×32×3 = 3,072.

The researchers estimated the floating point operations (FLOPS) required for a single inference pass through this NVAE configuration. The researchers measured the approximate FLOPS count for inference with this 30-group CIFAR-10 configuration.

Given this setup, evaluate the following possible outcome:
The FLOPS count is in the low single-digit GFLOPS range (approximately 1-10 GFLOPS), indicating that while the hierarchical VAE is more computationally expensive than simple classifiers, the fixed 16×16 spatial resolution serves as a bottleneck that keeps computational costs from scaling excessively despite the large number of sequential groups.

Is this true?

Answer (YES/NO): NO